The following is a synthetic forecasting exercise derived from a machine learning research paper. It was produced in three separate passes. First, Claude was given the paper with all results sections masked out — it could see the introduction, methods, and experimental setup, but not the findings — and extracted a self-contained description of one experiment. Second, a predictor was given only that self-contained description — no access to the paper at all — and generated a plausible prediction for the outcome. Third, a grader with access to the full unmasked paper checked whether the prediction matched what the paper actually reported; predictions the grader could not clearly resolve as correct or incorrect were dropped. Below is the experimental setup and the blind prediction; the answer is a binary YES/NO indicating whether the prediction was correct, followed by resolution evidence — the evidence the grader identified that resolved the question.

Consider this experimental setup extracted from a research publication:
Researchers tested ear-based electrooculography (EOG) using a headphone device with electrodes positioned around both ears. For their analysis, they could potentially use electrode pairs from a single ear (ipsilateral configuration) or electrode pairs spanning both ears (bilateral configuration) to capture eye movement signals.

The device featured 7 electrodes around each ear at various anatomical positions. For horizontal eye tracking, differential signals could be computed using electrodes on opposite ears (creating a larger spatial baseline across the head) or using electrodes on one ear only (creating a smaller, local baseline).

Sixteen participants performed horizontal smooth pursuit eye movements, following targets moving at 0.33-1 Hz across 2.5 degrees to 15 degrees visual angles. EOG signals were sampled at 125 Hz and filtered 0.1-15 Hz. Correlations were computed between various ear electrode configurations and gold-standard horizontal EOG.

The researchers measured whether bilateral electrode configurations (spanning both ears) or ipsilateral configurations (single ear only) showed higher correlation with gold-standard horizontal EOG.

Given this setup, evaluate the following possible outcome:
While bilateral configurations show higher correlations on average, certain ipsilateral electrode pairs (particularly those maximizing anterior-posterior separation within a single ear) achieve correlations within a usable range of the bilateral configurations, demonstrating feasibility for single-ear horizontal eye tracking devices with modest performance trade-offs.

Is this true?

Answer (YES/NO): NO